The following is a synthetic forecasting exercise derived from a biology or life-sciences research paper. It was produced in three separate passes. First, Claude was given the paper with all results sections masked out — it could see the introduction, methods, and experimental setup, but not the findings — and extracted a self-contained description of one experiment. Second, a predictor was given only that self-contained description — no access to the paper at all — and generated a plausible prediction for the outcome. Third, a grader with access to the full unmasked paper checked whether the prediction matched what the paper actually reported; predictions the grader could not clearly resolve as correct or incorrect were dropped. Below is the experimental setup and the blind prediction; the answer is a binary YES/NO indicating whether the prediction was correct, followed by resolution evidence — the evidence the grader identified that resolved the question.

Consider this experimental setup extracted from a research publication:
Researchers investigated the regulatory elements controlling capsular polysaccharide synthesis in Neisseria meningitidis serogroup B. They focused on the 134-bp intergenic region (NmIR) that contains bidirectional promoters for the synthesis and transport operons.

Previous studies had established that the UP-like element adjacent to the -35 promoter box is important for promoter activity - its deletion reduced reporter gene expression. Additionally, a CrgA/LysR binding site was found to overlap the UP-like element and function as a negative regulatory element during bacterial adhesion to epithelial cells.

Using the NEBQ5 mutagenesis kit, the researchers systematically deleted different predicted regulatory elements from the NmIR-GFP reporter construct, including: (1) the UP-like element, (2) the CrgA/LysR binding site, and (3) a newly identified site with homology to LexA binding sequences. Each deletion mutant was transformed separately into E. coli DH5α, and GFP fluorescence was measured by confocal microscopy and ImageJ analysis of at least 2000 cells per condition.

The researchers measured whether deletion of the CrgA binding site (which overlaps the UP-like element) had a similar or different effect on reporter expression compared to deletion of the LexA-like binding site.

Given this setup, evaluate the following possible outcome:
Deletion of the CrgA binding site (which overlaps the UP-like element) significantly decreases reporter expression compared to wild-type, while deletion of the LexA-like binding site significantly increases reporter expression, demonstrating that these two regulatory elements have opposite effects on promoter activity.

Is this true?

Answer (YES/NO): YES